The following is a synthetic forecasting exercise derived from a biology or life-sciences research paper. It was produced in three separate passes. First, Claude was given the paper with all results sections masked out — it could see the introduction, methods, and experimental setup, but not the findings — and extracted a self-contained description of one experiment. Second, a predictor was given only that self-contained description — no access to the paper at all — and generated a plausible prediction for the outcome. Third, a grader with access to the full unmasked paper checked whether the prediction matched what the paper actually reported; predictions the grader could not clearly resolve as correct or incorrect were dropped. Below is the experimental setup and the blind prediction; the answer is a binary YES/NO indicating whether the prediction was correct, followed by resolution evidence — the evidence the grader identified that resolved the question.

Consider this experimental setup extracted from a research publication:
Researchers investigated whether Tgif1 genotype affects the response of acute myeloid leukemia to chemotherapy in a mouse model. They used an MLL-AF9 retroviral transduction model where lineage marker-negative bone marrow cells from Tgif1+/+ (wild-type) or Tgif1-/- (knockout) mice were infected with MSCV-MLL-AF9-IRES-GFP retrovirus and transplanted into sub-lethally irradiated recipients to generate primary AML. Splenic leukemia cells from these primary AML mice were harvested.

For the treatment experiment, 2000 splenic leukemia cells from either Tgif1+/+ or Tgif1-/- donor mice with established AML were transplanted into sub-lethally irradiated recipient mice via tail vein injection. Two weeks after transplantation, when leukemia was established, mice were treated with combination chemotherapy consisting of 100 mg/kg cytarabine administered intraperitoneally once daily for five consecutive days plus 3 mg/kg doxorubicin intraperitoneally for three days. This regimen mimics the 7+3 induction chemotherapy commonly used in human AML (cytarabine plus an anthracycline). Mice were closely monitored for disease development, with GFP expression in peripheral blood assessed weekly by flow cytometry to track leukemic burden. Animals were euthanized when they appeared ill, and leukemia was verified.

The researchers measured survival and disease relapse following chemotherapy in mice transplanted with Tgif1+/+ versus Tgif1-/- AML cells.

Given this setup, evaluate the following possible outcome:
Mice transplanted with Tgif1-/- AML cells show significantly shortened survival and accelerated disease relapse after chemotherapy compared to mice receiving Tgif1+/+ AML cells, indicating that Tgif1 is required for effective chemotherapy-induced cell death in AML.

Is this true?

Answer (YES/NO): YES